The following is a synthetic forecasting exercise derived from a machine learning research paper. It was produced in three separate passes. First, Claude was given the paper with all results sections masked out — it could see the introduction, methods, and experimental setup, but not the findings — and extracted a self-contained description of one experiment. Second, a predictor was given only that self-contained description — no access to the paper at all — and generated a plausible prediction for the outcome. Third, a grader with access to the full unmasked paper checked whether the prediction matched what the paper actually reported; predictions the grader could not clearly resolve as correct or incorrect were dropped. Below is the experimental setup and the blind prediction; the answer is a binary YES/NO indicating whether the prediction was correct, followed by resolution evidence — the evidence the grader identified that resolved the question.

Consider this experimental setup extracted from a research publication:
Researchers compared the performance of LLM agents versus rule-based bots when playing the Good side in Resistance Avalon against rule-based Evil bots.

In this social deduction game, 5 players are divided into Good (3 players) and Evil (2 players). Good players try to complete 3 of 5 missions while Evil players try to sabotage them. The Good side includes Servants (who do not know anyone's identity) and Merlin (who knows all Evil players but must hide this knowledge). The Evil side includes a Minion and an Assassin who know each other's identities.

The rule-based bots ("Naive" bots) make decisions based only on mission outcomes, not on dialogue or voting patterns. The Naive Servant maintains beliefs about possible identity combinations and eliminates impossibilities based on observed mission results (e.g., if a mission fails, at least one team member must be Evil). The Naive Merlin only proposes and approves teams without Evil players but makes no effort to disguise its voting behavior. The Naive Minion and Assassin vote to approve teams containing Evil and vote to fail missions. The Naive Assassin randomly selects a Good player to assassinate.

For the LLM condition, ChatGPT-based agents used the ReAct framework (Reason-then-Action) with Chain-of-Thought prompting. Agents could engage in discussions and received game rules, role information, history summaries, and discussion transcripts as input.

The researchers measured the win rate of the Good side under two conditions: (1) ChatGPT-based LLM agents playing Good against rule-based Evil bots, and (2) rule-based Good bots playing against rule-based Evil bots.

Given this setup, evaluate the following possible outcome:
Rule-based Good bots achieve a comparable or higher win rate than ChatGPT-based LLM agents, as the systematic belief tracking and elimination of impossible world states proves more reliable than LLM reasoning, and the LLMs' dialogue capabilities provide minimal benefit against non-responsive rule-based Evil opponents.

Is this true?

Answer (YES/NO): YES